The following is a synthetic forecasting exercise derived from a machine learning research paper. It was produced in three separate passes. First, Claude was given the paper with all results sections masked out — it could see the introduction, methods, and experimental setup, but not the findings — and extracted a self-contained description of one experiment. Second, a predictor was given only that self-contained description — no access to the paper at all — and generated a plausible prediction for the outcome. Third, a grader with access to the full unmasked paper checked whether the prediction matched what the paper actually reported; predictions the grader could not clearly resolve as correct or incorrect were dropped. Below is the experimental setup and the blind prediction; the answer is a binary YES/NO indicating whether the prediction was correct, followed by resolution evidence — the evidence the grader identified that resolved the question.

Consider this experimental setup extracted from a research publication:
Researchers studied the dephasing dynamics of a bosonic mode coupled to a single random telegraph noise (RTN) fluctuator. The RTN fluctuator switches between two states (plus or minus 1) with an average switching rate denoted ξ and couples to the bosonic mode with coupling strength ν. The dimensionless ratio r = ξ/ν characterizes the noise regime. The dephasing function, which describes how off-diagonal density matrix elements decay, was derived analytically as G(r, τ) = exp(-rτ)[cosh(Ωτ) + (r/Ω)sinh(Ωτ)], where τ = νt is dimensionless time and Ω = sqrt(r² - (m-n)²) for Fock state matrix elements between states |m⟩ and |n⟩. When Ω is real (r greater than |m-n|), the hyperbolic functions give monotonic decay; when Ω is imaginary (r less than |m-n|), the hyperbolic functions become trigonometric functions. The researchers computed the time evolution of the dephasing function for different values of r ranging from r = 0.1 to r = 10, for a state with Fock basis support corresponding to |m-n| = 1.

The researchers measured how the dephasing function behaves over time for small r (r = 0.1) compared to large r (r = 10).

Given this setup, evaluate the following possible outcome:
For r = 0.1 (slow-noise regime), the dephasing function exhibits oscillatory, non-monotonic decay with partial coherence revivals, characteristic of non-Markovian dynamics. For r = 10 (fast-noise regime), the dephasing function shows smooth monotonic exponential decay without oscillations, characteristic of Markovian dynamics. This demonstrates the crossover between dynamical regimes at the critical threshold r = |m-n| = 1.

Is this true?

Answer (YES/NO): YES